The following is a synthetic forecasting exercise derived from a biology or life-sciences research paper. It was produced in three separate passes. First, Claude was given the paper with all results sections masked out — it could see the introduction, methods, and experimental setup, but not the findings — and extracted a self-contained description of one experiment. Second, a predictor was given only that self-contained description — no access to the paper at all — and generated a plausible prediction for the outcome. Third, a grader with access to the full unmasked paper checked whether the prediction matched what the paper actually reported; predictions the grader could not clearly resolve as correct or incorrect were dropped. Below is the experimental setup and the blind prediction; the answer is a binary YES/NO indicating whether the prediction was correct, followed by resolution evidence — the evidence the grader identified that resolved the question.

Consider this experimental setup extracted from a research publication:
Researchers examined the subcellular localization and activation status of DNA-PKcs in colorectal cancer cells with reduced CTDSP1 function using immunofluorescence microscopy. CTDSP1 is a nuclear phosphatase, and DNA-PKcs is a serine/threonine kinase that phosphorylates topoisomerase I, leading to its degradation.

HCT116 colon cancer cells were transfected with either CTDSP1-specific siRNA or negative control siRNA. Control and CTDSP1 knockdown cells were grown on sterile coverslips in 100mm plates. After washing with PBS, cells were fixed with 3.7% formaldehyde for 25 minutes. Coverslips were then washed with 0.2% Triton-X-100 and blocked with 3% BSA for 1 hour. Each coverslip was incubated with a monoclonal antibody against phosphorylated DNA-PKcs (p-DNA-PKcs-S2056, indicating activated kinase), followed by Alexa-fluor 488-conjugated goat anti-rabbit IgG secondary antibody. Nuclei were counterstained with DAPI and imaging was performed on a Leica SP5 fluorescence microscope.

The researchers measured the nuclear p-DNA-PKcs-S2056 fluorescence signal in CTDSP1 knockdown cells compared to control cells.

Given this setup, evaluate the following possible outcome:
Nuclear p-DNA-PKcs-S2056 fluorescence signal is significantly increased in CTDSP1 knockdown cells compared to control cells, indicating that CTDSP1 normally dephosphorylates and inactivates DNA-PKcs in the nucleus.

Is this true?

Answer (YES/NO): YES